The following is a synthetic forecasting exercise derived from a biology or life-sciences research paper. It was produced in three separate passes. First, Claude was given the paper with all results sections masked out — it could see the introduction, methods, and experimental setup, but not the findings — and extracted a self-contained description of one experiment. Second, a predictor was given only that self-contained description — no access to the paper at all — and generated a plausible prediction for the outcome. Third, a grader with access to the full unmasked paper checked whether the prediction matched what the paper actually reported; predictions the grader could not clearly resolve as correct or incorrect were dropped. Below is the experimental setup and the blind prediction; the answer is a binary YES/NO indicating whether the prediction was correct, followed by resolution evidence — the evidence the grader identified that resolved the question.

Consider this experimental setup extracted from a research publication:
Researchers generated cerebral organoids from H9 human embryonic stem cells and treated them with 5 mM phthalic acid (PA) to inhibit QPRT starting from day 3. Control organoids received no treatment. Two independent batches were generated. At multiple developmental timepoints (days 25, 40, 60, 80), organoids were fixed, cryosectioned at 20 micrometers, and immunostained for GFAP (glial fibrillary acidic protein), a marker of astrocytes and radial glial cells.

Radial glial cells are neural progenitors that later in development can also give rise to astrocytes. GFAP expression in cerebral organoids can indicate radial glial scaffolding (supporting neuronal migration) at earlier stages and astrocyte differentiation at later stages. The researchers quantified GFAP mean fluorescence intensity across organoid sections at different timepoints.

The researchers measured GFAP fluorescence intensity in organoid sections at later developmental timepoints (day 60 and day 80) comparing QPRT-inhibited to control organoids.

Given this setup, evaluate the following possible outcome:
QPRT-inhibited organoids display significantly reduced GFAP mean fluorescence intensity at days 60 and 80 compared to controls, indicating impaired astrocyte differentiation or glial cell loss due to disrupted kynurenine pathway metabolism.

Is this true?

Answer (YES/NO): NO